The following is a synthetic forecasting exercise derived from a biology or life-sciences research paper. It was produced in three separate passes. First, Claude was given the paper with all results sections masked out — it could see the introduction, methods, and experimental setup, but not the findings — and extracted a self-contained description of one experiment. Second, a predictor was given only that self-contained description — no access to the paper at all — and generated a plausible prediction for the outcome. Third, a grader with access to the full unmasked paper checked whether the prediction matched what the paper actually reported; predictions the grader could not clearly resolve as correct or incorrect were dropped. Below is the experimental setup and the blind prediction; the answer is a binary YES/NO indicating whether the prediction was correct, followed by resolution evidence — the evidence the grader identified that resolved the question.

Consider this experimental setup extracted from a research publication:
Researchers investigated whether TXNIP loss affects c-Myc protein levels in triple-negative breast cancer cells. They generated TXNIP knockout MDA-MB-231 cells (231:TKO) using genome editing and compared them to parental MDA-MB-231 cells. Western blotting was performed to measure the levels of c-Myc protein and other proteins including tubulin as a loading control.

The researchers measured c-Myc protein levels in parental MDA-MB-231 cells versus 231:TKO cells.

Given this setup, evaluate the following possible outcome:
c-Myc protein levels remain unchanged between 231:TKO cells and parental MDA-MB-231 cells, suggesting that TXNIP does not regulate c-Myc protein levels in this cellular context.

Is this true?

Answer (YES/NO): YES